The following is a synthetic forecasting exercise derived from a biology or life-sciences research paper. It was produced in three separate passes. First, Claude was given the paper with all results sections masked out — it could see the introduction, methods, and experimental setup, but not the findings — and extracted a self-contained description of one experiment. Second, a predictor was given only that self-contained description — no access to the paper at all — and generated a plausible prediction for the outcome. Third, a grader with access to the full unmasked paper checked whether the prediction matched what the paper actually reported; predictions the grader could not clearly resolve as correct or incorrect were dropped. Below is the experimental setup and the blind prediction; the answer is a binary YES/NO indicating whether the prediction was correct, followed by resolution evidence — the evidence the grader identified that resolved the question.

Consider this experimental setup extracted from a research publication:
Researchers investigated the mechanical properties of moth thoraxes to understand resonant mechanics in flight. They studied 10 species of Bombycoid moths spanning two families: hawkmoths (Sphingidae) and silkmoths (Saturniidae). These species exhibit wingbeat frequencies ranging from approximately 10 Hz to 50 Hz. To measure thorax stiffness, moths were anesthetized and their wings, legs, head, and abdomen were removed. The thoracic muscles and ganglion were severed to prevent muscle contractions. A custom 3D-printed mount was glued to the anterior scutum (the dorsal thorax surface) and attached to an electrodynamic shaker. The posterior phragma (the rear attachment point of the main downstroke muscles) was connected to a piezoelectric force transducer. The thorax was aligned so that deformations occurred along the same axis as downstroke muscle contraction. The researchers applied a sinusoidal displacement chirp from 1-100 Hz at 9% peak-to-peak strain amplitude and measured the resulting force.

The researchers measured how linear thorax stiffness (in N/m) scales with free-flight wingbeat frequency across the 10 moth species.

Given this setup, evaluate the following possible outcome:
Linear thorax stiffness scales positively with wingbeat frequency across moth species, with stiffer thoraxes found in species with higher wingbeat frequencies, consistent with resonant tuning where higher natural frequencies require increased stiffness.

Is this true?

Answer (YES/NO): NO